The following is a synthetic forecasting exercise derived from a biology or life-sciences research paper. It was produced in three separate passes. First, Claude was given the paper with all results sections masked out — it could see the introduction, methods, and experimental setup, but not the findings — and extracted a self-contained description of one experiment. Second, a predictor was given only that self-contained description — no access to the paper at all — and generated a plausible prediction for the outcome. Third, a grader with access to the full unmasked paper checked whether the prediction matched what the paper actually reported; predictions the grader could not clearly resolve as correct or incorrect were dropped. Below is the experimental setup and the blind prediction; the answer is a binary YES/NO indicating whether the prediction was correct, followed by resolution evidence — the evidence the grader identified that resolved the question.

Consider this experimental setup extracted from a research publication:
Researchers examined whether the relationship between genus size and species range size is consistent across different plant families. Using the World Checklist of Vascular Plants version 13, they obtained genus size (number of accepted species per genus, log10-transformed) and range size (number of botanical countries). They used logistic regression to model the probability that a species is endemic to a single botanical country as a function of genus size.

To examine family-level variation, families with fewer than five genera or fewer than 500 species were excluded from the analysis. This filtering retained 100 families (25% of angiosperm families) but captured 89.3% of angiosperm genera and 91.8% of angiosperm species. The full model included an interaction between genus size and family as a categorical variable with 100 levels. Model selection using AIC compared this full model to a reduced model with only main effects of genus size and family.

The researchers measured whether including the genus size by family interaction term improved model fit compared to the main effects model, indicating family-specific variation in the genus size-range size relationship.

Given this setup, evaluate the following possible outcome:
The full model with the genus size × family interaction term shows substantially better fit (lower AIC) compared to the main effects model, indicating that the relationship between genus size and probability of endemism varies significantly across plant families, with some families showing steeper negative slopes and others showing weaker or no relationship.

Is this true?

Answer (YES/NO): NO